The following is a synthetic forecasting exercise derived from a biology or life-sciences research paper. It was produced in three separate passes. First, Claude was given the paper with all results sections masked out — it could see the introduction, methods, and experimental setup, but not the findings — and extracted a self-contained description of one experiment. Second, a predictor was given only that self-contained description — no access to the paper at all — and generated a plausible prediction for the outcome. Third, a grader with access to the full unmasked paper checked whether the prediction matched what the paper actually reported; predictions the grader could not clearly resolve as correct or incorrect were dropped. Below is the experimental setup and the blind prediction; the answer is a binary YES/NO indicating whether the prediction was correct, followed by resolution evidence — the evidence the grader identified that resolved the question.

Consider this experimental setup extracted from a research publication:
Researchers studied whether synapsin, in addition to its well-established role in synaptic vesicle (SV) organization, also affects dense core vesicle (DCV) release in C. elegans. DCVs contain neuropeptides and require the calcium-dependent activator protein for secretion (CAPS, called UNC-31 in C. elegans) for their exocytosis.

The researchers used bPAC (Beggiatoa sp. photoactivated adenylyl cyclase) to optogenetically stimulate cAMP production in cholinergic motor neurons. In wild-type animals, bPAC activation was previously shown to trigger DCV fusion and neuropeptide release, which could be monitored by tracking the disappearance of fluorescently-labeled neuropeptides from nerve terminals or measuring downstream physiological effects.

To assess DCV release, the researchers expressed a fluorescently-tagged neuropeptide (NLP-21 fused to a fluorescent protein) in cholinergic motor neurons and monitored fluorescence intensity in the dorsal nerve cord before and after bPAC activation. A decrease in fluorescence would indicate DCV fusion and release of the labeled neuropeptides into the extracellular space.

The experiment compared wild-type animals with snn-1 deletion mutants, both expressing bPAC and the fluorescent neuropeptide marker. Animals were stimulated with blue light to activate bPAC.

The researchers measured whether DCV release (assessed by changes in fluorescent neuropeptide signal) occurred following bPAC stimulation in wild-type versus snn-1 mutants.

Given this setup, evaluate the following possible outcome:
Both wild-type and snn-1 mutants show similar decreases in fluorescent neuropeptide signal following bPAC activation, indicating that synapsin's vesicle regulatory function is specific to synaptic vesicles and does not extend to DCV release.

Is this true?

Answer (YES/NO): NO